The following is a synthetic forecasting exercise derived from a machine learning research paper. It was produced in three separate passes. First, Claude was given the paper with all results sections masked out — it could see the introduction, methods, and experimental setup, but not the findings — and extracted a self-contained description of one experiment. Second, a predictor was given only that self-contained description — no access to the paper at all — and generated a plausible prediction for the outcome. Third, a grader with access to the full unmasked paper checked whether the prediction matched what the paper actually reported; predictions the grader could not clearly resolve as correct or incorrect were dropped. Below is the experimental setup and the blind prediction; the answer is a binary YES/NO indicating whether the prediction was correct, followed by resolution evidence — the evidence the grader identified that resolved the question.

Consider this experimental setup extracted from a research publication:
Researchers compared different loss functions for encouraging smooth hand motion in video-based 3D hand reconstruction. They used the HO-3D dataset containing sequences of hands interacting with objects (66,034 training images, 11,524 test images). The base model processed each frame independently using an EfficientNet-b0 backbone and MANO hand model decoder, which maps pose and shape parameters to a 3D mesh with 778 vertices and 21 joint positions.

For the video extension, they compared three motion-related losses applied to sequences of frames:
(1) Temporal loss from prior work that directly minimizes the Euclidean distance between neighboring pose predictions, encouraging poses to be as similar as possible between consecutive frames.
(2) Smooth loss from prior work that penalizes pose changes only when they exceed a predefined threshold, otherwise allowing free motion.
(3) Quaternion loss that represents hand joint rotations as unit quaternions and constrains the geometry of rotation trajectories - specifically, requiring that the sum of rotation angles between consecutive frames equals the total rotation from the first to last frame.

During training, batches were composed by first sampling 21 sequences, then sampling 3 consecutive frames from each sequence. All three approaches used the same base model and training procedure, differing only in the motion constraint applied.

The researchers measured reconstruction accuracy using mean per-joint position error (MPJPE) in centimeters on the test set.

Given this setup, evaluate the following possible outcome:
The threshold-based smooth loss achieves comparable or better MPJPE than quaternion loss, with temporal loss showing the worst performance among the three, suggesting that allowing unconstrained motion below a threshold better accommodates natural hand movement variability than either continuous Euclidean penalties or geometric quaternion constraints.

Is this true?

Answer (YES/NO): NO